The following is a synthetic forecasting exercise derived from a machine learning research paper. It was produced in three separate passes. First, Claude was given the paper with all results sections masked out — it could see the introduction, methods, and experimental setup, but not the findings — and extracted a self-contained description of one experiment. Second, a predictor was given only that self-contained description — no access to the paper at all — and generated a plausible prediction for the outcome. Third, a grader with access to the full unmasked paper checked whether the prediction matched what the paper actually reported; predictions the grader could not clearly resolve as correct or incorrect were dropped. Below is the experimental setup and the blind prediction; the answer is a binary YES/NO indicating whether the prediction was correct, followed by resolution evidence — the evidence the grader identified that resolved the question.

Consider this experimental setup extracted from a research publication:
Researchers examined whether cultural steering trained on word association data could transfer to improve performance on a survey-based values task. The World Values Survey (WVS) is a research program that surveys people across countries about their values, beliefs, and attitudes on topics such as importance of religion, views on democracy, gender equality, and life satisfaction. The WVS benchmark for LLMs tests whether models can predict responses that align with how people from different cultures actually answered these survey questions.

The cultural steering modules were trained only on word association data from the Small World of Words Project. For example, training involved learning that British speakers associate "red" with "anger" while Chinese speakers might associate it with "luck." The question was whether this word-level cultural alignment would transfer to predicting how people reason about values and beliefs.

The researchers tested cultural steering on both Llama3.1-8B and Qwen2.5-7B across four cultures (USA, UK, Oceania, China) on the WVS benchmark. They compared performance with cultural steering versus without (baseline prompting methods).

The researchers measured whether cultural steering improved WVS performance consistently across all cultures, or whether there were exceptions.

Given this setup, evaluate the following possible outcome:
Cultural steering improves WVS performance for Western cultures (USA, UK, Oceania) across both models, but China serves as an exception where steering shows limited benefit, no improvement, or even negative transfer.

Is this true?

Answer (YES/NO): NO